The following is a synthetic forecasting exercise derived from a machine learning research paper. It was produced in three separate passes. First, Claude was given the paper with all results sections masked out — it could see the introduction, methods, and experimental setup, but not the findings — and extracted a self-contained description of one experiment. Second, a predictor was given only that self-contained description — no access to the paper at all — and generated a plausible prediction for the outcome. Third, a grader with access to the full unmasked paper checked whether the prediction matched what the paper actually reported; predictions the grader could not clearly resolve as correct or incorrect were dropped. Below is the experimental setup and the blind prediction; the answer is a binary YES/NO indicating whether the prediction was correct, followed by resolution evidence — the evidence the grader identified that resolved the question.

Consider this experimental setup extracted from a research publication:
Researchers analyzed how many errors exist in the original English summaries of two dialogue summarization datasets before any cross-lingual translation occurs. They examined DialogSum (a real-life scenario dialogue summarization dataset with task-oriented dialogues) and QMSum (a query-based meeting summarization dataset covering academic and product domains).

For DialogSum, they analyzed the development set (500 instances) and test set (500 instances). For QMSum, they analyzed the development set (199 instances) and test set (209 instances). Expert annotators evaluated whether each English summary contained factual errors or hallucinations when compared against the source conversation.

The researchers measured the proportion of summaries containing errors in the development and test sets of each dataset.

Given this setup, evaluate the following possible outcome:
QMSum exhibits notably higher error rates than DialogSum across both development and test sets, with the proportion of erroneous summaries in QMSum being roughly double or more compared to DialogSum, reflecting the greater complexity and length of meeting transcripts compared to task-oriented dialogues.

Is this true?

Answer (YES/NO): NO